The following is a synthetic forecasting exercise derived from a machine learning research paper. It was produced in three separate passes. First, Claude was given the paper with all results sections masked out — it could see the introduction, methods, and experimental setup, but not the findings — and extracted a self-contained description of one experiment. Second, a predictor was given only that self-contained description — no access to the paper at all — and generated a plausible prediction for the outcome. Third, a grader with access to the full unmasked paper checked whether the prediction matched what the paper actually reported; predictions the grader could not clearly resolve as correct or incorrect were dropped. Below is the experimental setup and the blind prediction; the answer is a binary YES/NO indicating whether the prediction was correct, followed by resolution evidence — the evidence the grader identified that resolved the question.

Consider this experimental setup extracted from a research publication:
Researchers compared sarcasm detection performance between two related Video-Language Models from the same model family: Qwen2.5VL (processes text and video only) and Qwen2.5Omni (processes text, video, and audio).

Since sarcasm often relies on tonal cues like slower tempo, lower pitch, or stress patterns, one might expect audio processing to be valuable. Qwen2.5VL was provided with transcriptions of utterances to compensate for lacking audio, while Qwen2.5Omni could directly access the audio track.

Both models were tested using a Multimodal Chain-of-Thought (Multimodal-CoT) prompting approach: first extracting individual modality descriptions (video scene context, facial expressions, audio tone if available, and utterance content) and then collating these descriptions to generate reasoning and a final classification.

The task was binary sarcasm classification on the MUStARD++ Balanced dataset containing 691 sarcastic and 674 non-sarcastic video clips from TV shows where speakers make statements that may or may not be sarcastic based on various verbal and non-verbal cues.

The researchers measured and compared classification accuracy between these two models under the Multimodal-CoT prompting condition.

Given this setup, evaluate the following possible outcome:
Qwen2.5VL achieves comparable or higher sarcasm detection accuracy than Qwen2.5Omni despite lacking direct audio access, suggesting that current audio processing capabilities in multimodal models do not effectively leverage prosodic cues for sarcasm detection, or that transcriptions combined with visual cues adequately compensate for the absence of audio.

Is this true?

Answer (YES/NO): YES